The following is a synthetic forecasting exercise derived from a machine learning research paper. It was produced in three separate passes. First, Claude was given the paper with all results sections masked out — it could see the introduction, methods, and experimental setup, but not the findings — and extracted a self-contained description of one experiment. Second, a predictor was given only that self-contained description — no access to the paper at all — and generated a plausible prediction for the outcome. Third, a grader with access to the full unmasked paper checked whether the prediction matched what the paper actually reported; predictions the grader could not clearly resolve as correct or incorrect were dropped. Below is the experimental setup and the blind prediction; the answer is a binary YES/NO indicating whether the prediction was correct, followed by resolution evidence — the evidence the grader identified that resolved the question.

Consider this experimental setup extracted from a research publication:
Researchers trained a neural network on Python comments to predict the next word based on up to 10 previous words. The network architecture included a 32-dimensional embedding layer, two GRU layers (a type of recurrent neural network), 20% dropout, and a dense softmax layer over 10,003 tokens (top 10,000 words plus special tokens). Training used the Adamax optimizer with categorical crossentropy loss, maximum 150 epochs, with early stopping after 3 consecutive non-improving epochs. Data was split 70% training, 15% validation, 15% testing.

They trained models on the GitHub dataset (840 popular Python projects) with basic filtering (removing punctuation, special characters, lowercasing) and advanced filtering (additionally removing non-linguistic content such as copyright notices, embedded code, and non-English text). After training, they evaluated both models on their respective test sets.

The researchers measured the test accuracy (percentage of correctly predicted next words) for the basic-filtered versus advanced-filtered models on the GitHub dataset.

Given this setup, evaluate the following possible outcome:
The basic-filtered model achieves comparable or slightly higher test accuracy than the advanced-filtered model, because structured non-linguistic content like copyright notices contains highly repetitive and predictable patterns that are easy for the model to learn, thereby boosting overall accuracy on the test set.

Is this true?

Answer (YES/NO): YES